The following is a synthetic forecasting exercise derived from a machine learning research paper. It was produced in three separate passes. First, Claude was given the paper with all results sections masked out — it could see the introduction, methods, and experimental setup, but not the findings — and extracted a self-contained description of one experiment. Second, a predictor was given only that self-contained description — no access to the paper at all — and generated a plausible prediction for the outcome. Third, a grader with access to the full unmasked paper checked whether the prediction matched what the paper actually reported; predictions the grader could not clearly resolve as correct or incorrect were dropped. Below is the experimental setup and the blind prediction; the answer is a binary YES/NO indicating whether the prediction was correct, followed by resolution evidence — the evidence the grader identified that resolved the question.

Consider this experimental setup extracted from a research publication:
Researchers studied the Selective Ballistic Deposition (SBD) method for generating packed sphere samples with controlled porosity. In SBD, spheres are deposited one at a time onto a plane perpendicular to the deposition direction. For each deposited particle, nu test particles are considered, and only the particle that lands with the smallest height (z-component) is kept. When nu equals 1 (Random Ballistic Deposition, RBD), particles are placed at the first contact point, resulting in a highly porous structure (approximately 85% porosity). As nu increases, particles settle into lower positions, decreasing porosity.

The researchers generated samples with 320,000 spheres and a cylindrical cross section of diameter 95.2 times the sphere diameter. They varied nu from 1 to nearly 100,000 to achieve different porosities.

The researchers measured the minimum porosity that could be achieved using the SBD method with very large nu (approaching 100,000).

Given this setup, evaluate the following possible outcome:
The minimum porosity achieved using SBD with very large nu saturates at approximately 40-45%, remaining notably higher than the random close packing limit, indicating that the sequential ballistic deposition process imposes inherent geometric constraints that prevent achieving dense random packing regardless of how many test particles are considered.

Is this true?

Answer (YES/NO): YES